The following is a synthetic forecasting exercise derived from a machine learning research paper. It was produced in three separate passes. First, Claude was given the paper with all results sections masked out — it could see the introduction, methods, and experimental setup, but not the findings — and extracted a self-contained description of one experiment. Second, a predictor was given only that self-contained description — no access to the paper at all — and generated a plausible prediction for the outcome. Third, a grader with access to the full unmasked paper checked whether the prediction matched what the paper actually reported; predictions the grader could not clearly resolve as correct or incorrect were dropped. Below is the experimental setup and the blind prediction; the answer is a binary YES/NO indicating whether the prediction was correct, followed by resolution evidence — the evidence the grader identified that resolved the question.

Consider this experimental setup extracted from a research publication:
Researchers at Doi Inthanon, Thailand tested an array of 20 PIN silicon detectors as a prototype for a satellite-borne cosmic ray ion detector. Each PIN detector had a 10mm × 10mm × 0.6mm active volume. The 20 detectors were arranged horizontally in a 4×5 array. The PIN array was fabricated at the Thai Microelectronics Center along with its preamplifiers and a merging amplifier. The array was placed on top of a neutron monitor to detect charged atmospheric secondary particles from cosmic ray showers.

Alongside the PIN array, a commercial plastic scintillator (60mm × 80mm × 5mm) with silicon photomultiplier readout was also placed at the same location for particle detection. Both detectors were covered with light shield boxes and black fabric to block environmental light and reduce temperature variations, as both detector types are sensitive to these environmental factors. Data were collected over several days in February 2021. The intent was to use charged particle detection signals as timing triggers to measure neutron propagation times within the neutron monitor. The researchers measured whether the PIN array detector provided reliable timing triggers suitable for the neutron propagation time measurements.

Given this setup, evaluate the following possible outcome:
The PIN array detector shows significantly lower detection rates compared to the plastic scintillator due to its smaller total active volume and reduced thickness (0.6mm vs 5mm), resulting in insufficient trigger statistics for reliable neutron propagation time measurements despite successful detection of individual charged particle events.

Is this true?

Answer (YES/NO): NO